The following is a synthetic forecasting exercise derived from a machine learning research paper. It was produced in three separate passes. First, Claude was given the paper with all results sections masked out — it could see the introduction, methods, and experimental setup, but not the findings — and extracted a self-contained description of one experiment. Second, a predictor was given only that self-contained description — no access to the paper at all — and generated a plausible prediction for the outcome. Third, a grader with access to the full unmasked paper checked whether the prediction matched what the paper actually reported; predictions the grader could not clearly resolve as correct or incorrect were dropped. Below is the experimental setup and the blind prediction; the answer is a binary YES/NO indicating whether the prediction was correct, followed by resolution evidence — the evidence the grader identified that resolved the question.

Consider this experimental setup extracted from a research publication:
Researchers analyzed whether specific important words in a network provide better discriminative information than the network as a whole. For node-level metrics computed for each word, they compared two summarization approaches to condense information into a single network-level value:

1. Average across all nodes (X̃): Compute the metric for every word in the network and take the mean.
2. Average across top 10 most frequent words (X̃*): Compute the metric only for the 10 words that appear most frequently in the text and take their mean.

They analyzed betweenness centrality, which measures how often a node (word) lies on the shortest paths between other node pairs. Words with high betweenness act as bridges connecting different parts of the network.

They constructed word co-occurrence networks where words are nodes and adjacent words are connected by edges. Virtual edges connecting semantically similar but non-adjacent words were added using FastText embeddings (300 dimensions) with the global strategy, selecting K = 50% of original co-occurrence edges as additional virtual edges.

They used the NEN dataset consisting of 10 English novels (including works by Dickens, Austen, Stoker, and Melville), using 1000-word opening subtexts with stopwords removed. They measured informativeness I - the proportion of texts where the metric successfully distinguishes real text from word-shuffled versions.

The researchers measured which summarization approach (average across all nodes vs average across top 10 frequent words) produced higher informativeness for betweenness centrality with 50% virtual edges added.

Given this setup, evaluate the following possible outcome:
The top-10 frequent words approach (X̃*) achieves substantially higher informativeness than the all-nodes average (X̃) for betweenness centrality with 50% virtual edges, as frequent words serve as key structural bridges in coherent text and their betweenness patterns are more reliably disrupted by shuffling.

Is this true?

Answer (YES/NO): YES